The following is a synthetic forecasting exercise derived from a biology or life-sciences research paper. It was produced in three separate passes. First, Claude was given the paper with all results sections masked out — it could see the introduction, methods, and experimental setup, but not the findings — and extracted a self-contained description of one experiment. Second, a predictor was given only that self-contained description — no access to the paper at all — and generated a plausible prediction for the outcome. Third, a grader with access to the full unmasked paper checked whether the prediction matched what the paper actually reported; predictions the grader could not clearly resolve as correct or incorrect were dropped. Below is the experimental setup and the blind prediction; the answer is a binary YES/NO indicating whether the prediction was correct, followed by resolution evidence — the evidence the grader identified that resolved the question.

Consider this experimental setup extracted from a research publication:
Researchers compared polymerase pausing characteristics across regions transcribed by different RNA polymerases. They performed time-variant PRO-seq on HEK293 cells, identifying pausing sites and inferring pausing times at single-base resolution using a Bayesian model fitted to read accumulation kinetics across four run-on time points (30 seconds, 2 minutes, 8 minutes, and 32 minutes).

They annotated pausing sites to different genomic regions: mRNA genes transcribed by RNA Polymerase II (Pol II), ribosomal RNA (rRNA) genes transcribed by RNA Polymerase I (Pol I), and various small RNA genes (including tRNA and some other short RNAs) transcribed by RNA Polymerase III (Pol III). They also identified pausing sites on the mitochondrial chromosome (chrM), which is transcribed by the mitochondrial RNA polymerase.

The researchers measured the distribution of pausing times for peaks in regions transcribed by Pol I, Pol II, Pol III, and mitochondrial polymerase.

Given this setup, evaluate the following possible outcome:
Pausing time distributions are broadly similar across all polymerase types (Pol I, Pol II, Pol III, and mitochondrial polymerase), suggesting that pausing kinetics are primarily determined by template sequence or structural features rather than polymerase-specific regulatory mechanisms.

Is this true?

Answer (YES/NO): NO